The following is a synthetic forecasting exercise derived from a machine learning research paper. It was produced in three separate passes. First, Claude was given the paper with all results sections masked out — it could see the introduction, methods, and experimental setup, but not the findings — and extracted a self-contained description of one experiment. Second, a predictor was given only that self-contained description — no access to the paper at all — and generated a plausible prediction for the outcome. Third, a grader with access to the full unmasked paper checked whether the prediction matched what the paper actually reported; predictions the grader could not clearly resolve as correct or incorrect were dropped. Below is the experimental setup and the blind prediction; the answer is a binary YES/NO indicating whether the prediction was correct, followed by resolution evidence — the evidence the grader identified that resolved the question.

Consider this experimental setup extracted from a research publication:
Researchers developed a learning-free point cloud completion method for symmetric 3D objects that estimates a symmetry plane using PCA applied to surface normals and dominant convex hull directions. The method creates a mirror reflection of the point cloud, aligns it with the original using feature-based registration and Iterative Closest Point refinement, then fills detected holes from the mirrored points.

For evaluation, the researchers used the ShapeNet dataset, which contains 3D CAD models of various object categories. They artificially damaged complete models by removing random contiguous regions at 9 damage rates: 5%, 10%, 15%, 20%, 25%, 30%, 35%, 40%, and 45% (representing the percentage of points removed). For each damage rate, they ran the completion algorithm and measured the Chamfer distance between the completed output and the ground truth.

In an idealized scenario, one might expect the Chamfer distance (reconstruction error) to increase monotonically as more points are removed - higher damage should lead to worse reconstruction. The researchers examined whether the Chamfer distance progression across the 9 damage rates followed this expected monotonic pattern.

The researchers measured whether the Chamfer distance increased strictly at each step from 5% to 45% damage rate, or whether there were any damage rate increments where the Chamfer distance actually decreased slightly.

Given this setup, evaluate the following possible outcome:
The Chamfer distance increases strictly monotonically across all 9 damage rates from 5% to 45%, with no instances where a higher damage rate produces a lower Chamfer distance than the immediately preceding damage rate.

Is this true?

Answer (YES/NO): NO